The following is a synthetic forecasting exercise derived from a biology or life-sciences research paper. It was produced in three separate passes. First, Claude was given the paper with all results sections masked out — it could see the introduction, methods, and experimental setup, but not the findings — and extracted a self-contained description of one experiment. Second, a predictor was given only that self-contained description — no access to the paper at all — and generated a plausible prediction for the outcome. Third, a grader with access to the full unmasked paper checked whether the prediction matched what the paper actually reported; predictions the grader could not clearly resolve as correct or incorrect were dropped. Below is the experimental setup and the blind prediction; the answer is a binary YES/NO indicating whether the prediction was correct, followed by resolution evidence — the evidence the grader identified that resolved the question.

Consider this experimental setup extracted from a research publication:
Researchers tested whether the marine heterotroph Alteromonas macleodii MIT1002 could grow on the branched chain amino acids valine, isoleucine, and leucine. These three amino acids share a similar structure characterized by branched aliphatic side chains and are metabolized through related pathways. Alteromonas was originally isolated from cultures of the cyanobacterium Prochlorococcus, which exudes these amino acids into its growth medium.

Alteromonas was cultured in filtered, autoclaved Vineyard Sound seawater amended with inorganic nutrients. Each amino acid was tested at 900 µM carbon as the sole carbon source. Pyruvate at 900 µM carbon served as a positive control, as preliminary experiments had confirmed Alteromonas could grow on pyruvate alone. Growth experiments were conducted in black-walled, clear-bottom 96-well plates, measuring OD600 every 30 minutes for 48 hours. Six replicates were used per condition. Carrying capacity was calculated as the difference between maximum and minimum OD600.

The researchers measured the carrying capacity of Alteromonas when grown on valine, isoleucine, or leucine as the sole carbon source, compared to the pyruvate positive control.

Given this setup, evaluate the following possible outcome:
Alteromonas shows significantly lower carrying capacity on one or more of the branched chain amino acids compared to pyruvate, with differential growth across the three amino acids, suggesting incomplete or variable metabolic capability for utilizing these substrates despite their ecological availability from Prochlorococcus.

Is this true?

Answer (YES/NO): NO